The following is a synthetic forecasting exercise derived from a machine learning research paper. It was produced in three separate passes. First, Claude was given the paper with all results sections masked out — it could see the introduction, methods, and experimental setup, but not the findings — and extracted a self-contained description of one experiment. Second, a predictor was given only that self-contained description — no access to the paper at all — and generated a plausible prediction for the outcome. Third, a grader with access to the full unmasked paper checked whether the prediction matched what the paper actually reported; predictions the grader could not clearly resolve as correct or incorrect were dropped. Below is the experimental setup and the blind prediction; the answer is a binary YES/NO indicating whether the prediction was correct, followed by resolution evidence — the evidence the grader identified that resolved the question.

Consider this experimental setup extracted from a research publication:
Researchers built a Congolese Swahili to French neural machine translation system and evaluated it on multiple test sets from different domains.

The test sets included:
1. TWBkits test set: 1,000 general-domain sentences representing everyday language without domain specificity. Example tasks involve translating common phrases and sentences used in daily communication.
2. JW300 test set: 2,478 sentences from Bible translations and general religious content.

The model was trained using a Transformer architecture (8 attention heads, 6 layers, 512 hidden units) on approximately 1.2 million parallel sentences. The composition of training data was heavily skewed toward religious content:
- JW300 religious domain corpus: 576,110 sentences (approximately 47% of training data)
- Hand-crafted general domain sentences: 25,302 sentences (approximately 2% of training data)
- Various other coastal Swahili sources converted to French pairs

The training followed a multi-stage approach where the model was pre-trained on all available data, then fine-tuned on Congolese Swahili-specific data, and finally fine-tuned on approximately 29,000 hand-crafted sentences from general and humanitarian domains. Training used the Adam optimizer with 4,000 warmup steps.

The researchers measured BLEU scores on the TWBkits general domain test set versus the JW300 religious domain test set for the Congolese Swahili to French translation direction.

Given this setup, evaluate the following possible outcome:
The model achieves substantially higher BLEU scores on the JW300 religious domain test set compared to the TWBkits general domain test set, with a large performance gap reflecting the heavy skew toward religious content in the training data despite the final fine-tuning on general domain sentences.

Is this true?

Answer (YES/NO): NO